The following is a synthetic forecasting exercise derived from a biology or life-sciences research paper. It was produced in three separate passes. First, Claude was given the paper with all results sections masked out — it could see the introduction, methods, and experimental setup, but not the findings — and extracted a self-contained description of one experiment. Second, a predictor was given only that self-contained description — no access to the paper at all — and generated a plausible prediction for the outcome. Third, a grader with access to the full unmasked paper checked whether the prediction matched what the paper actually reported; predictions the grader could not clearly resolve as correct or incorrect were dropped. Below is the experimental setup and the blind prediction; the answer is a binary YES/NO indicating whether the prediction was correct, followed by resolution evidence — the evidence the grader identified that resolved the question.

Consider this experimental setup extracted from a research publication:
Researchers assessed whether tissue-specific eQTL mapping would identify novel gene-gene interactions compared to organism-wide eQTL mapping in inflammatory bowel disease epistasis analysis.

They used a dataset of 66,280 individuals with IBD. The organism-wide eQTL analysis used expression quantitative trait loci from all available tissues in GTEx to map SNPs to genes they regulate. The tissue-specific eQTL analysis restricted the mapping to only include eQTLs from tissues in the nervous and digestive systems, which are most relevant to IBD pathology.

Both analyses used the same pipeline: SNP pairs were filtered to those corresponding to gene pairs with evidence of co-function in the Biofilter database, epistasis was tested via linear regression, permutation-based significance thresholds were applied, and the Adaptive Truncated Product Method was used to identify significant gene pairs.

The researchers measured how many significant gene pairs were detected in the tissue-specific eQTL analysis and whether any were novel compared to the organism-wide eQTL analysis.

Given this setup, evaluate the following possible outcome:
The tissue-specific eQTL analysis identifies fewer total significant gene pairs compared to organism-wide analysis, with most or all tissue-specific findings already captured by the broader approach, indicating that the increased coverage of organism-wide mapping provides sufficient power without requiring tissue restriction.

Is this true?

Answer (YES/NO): YES